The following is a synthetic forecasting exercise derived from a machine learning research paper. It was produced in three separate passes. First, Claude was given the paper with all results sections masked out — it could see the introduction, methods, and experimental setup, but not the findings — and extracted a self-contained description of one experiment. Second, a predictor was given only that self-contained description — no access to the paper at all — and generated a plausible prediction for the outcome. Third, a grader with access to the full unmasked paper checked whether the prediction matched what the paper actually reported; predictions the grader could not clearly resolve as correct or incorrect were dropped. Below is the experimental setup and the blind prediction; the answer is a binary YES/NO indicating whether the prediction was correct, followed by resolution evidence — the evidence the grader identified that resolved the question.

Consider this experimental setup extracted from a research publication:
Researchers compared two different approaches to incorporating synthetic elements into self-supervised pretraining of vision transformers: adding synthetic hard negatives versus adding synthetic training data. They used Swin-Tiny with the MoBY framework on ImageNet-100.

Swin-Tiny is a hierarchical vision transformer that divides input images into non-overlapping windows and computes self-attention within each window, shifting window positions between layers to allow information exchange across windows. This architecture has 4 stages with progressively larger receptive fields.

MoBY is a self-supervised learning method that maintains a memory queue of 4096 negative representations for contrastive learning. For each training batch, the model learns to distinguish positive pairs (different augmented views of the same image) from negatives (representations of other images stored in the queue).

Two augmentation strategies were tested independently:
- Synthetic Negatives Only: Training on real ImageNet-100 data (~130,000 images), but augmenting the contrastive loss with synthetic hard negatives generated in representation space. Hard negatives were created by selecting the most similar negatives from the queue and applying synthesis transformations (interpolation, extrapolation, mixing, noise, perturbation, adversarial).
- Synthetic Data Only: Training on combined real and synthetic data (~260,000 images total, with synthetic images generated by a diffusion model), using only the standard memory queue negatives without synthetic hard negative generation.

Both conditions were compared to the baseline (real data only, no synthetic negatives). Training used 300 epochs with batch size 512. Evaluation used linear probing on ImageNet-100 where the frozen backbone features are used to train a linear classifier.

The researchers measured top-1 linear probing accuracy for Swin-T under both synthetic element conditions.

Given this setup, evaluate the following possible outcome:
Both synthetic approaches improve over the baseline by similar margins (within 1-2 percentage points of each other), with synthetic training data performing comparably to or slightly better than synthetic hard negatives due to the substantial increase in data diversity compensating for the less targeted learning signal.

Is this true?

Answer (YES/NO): NO